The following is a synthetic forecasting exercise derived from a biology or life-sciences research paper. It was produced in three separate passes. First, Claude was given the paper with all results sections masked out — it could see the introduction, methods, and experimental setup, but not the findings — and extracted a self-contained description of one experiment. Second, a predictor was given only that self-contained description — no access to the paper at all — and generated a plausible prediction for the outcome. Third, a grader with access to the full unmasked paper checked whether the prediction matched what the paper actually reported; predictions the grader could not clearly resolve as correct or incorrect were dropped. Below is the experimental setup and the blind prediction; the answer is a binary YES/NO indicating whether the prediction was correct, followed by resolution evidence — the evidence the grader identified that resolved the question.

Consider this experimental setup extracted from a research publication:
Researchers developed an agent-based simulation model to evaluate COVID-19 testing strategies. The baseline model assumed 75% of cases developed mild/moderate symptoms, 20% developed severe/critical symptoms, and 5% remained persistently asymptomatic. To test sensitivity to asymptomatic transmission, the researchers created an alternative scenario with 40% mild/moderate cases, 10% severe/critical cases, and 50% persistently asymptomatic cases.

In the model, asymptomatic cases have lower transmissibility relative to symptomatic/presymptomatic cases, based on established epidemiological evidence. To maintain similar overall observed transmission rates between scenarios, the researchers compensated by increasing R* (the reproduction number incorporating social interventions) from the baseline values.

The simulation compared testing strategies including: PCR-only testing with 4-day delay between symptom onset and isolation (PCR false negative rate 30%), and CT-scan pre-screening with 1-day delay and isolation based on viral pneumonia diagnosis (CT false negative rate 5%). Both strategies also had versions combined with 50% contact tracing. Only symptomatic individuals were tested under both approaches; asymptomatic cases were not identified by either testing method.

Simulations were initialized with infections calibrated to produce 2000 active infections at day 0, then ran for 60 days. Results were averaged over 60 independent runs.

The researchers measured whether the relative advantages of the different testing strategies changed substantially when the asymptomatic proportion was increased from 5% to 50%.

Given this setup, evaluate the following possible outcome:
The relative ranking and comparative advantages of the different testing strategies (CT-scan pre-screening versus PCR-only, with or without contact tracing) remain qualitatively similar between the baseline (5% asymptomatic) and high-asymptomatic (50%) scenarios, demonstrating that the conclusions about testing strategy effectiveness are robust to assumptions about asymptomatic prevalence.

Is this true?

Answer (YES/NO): YES